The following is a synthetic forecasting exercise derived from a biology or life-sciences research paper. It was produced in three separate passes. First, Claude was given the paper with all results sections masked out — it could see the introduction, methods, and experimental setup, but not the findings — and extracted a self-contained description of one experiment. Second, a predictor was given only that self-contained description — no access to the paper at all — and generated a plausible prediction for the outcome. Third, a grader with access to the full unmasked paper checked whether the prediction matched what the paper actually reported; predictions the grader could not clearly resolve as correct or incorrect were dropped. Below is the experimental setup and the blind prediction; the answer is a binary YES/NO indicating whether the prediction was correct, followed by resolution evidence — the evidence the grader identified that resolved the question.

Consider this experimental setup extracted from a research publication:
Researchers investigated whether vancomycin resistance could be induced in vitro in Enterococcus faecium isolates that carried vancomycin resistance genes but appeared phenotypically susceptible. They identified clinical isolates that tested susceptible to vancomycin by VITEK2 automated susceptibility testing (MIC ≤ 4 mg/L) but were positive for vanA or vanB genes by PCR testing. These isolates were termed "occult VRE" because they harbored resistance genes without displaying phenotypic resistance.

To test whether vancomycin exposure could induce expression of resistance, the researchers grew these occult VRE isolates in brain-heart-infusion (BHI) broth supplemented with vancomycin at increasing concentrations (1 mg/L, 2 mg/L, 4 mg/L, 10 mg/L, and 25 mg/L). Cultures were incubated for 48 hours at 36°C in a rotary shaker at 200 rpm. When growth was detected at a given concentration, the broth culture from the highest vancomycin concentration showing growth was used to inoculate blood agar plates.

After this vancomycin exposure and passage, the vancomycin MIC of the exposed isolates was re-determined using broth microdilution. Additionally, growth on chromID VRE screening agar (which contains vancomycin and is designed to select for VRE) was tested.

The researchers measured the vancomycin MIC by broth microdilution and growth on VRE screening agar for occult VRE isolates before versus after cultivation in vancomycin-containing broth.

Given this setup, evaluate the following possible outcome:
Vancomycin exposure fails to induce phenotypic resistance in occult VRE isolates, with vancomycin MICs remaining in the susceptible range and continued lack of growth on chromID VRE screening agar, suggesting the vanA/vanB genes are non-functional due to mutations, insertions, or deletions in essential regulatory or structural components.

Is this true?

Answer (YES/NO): NO